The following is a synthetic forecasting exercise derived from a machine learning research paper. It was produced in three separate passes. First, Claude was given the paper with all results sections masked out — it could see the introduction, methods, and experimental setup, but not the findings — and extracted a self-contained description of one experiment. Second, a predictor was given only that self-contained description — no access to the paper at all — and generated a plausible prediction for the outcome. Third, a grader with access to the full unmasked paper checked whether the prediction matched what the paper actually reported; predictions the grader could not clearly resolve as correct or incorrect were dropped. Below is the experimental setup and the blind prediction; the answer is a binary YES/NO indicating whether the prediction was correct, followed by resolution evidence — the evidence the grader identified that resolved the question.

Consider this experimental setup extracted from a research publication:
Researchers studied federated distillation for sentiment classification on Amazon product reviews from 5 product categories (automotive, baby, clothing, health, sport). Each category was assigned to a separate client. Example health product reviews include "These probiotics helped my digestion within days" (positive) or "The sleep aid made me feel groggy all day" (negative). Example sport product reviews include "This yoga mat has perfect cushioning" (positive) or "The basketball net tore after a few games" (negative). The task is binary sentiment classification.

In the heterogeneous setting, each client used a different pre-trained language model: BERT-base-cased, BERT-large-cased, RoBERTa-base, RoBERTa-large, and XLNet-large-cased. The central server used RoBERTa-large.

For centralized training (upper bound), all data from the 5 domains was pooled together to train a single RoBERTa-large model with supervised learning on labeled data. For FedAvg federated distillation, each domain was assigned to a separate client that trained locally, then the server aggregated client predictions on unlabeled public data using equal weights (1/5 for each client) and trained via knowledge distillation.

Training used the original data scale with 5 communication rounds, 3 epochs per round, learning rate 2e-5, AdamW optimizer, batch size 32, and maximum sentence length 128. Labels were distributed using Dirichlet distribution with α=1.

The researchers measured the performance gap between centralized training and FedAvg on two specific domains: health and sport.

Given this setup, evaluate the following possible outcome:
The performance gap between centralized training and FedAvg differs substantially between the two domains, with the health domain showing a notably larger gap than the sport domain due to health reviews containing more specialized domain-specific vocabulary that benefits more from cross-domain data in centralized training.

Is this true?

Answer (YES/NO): NO